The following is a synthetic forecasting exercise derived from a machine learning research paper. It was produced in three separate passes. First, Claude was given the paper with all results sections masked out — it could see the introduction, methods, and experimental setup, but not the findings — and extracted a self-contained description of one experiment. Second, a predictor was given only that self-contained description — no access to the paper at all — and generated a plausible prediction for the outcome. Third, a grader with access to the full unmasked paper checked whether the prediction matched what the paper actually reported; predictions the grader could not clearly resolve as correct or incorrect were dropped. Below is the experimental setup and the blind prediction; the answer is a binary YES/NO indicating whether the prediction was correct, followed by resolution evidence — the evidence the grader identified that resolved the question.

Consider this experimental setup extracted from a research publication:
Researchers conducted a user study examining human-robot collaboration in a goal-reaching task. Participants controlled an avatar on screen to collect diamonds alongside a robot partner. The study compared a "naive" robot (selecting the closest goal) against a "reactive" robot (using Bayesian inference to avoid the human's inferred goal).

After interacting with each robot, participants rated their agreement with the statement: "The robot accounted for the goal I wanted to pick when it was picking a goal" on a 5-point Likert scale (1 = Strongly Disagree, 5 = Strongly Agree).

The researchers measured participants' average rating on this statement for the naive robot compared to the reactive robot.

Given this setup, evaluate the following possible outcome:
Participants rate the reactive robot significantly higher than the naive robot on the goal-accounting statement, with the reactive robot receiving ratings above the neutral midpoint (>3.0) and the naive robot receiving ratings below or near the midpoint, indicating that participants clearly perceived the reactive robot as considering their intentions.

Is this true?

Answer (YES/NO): YES